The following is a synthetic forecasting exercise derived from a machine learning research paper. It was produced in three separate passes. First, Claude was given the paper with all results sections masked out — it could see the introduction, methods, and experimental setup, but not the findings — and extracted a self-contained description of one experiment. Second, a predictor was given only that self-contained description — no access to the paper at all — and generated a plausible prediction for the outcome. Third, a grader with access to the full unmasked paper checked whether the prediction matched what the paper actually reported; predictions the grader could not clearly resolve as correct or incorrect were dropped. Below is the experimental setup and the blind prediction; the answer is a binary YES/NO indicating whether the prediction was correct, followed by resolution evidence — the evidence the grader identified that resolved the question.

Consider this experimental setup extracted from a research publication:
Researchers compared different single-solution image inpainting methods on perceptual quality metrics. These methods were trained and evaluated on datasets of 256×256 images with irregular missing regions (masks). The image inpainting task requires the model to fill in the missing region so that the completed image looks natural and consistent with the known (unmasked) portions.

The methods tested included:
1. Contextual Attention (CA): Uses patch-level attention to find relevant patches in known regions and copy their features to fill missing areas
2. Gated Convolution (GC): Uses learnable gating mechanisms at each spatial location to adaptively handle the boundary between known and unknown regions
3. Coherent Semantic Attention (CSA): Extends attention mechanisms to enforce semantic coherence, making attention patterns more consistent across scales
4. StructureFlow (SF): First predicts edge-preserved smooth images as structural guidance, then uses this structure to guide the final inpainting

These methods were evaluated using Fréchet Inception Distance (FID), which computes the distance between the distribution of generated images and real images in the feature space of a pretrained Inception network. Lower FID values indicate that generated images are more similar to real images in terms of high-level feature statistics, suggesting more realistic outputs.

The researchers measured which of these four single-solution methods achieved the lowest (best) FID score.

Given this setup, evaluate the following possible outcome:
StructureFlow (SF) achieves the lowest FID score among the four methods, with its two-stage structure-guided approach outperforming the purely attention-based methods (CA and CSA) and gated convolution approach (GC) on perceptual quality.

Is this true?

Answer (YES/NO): YES